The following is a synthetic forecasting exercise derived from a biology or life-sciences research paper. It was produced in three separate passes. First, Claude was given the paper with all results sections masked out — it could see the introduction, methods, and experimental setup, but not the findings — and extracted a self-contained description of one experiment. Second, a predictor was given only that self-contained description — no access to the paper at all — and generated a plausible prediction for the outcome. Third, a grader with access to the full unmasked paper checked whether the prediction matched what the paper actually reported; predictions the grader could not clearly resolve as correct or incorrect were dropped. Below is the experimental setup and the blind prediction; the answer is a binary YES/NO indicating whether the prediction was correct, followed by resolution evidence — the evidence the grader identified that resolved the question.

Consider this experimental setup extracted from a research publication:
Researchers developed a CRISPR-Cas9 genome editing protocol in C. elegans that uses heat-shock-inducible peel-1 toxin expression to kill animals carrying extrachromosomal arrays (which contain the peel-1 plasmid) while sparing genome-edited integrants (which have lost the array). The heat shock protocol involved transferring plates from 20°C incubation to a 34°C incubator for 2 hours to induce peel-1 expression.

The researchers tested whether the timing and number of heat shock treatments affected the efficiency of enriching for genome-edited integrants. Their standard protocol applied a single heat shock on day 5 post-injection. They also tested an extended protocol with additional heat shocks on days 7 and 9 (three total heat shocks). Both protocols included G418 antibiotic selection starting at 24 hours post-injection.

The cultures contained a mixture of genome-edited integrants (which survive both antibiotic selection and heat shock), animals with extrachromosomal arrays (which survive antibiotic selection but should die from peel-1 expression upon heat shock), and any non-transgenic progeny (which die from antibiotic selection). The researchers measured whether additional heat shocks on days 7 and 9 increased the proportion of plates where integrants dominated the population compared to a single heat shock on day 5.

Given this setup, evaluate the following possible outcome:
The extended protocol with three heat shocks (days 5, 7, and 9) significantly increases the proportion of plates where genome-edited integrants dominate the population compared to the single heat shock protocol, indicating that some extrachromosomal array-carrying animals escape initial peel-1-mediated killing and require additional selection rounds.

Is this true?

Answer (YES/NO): NO